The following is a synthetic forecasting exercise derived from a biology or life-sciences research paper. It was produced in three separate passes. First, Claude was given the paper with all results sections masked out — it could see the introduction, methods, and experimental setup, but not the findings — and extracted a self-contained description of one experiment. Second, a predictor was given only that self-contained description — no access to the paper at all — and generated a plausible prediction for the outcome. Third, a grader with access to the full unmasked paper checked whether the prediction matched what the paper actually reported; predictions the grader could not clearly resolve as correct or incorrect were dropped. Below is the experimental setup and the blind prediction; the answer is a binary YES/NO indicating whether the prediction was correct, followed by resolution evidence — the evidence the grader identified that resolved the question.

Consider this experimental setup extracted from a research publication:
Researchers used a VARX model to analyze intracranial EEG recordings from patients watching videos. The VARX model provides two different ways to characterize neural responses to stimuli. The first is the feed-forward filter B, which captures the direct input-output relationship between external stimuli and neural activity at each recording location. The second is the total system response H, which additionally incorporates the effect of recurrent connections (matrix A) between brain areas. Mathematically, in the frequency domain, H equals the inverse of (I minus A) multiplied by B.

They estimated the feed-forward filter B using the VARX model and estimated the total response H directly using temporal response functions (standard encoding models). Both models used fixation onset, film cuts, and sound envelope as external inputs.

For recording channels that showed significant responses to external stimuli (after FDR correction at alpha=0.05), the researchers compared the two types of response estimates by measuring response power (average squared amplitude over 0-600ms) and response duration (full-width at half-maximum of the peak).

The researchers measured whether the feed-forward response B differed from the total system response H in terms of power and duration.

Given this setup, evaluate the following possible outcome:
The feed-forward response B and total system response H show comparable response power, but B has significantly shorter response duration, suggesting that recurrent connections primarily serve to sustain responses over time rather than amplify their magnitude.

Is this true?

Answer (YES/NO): NO